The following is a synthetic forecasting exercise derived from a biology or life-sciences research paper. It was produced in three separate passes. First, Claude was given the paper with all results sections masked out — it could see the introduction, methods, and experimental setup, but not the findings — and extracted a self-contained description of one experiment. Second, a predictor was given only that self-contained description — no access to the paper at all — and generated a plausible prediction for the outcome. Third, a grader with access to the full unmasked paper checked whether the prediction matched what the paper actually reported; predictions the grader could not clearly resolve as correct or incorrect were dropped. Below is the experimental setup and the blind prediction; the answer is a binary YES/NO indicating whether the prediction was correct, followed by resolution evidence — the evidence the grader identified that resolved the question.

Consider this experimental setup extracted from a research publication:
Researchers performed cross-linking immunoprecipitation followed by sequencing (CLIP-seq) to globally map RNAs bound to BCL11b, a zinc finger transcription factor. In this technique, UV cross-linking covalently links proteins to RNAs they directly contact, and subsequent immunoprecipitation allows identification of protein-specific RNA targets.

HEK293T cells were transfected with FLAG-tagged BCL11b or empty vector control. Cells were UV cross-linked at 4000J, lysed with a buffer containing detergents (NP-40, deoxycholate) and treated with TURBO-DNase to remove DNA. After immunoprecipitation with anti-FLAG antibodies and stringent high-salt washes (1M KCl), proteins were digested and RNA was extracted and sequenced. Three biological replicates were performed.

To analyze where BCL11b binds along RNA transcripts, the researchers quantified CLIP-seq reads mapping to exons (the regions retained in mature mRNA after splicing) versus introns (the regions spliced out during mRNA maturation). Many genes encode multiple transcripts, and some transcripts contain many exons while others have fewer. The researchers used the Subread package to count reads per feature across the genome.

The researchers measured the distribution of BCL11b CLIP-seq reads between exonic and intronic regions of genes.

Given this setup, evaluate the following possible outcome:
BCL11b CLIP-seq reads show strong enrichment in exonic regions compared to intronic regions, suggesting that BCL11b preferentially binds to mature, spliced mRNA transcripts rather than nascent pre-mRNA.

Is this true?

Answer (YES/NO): YES